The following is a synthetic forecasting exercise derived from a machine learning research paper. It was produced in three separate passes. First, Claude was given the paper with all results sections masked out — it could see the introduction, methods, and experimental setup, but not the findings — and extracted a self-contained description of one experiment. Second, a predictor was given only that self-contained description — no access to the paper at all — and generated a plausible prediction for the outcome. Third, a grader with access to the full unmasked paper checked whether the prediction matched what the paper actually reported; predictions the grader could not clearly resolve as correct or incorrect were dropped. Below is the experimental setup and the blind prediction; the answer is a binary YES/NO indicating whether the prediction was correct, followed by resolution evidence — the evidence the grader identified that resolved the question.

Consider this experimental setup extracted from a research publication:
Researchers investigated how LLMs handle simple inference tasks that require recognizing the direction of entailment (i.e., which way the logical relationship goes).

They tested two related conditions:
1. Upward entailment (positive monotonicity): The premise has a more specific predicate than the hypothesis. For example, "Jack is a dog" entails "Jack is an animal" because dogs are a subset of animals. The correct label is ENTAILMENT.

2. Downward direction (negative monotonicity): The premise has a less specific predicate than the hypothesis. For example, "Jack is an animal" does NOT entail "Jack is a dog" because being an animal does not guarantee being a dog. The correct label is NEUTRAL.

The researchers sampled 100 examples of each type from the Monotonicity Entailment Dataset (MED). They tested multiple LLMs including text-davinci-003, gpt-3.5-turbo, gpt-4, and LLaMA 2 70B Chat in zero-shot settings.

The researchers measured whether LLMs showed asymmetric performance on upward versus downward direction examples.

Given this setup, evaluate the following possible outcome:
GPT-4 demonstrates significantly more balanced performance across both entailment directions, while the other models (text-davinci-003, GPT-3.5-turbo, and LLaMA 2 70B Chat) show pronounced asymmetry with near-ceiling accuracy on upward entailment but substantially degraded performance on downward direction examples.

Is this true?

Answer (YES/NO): NO